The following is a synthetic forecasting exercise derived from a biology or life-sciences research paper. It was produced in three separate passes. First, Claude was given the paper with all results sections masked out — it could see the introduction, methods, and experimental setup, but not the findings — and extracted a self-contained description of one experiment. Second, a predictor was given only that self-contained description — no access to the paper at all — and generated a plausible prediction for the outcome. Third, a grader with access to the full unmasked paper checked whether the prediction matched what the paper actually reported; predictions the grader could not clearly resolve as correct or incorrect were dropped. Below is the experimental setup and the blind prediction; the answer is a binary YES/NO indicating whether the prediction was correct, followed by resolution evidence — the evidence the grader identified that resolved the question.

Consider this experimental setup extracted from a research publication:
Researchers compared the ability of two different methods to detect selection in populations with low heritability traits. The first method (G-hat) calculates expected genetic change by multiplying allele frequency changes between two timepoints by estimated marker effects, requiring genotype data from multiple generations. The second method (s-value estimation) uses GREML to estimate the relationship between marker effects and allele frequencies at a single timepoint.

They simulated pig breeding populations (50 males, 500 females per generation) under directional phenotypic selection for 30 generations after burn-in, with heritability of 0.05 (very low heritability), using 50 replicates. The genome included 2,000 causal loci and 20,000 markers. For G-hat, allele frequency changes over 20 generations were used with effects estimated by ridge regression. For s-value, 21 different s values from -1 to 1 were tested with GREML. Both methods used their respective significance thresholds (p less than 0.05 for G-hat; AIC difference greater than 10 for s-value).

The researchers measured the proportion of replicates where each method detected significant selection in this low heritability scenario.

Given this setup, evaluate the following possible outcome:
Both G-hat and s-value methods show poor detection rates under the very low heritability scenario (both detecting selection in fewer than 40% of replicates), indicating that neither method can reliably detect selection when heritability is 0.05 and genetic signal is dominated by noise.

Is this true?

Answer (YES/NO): YES